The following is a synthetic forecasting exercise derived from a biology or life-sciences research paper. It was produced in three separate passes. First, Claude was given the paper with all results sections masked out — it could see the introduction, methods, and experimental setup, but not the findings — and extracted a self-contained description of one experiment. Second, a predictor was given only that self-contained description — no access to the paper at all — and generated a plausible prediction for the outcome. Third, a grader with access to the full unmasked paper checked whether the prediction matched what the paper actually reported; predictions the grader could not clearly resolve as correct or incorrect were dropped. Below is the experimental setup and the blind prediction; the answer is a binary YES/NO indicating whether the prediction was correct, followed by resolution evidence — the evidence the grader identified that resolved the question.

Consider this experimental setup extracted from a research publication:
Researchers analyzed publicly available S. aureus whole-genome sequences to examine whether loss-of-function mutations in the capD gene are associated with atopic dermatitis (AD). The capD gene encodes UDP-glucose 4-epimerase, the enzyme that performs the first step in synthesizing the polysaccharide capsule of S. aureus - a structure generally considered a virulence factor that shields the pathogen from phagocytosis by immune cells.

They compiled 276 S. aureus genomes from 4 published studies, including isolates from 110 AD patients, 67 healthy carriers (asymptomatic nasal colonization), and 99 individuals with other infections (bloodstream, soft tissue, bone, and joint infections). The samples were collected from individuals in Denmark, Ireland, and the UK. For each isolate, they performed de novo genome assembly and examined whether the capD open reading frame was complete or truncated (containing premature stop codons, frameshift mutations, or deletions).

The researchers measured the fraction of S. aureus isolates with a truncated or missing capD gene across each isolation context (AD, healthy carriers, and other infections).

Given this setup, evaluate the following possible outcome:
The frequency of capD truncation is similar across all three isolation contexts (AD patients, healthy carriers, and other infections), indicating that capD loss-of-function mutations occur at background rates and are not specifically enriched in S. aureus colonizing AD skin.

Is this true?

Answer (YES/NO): NO